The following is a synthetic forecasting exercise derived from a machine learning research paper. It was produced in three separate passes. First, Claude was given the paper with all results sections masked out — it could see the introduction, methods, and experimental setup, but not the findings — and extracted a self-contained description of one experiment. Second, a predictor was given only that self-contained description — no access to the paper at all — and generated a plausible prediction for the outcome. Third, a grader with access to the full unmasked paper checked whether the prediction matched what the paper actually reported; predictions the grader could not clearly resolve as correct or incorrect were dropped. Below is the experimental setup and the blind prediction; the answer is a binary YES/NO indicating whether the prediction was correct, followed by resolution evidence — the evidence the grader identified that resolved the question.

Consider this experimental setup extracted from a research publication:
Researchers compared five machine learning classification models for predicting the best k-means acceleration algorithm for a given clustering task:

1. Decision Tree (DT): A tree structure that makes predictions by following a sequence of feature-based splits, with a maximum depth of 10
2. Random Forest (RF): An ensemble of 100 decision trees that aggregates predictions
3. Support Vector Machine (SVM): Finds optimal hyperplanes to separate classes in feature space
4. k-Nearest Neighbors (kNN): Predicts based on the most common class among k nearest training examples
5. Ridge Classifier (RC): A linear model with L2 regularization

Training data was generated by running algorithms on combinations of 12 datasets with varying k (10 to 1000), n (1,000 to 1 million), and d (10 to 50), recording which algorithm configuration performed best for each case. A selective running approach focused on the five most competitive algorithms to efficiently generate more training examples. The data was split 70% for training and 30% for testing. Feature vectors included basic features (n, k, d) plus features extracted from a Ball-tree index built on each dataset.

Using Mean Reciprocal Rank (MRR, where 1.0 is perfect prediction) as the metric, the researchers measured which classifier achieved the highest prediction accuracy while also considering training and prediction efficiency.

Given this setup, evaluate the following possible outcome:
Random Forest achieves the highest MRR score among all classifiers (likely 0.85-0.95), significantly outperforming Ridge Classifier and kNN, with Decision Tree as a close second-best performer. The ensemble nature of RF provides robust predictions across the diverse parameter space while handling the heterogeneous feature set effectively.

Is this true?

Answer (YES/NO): NO